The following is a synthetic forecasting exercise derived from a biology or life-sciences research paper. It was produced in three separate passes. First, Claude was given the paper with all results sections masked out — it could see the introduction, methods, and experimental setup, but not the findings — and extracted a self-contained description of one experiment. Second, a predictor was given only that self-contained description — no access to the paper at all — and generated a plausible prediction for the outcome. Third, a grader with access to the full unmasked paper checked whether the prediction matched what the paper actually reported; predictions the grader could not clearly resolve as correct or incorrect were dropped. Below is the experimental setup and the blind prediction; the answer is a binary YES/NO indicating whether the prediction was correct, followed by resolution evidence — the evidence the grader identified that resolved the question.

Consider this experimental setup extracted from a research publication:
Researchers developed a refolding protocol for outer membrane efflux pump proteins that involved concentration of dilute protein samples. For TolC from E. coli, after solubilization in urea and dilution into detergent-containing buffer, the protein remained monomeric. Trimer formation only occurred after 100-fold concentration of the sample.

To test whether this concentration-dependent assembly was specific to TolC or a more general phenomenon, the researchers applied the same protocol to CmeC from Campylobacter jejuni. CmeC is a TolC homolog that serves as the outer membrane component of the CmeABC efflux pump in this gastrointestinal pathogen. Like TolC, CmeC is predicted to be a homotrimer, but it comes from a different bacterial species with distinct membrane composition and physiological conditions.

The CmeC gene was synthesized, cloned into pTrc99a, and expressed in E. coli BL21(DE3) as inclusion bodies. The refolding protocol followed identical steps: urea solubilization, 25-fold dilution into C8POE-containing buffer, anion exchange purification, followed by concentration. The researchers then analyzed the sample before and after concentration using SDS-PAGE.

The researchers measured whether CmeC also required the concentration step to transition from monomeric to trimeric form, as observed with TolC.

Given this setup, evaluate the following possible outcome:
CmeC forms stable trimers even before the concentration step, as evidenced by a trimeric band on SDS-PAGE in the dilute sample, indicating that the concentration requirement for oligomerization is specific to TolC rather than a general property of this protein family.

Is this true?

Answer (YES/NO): NO